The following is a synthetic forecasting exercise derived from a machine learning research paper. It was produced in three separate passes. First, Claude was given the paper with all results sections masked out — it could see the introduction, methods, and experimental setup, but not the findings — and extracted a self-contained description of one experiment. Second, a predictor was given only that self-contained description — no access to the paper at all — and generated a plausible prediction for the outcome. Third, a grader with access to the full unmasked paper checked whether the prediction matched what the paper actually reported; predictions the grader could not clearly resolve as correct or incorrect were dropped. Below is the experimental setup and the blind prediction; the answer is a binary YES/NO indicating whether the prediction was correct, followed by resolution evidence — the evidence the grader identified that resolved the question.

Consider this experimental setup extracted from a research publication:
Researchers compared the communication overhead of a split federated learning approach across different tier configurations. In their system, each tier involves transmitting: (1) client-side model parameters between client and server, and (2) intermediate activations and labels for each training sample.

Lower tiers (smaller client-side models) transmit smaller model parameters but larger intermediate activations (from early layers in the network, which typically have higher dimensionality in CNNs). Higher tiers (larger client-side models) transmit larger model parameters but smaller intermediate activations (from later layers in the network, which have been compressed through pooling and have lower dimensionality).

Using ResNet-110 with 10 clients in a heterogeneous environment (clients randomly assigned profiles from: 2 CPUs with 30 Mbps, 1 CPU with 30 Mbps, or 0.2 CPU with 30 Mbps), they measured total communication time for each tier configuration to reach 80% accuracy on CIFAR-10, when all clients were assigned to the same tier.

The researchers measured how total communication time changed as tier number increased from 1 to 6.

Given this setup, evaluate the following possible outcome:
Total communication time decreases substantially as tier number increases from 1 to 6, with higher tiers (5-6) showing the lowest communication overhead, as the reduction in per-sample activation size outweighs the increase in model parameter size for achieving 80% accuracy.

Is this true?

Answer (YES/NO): YES